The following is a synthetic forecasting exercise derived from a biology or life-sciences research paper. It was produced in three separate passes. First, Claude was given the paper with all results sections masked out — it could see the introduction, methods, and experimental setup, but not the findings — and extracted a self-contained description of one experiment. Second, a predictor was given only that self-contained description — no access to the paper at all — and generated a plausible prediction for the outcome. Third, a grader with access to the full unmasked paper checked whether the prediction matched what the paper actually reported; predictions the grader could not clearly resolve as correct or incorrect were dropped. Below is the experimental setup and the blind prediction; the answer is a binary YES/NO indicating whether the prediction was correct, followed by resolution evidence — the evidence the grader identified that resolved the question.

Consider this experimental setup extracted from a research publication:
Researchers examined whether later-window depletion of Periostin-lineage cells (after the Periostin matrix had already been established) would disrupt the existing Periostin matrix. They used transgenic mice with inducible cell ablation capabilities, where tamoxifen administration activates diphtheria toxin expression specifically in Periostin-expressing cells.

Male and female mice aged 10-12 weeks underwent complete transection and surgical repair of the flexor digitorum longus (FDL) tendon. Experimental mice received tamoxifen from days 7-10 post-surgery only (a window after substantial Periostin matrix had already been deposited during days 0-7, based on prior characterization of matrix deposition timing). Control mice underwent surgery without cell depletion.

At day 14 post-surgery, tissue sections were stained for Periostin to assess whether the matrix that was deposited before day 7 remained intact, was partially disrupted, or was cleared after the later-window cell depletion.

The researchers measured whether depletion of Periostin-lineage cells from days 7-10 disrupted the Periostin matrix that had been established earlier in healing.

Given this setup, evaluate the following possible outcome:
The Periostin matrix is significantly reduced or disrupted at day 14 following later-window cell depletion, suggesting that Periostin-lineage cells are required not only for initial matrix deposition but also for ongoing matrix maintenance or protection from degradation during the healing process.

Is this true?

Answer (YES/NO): NO